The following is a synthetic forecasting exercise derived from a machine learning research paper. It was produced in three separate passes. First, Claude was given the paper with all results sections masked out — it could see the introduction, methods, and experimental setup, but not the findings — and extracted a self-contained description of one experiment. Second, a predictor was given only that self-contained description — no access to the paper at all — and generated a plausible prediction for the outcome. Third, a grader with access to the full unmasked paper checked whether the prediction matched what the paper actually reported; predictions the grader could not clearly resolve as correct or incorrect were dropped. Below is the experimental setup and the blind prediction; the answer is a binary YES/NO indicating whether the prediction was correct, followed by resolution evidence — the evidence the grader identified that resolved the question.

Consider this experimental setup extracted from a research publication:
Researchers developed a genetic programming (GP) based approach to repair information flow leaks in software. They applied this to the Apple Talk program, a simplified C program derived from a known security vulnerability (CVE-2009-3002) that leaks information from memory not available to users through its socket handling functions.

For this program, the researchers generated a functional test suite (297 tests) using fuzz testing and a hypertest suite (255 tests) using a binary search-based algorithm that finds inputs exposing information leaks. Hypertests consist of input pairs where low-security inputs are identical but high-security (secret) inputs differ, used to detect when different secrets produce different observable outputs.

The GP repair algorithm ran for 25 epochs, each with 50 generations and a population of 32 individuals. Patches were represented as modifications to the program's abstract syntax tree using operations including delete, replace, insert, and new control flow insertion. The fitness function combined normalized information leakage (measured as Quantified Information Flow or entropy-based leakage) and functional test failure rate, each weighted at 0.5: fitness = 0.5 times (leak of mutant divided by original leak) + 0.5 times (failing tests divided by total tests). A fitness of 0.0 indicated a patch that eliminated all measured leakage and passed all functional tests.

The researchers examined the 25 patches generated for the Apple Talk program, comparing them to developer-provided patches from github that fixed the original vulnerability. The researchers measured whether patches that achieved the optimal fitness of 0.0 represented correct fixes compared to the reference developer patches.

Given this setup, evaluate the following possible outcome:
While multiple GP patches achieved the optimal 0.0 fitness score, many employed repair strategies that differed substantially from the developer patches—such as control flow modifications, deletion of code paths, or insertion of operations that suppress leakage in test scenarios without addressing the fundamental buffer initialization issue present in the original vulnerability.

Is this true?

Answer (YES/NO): NO